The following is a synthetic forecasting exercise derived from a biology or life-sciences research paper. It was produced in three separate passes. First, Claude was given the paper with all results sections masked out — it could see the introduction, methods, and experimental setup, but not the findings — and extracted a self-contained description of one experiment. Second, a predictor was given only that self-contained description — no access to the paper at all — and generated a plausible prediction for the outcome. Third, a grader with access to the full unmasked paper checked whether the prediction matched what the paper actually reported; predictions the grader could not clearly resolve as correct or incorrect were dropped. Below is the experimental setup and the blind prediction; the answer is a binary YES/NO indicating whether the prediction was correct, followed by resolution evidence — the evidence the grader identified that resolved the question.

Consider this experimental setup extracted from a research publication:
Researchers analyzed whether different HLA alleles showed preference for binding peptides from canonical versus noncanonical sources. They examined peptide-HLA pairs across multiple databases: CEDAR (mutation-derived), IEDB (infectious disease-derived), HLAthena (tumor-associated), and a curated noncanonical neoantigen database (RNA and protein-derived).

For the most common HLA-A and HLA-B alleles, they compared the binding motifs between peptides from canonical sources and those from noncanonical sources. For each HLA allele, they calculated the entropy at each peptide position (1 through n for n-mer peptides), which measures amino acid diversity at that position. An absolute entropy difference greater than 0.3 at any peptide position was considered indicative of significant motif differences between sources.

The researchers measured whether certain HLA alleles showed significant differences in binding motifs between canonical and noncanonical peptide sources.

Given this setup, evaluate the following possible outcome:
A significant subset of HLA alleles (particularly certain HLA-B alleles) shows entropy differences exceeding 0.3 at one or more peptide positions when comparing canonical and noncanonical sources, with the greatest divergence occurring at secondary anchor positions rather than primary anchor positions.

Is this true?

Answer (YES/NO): NO